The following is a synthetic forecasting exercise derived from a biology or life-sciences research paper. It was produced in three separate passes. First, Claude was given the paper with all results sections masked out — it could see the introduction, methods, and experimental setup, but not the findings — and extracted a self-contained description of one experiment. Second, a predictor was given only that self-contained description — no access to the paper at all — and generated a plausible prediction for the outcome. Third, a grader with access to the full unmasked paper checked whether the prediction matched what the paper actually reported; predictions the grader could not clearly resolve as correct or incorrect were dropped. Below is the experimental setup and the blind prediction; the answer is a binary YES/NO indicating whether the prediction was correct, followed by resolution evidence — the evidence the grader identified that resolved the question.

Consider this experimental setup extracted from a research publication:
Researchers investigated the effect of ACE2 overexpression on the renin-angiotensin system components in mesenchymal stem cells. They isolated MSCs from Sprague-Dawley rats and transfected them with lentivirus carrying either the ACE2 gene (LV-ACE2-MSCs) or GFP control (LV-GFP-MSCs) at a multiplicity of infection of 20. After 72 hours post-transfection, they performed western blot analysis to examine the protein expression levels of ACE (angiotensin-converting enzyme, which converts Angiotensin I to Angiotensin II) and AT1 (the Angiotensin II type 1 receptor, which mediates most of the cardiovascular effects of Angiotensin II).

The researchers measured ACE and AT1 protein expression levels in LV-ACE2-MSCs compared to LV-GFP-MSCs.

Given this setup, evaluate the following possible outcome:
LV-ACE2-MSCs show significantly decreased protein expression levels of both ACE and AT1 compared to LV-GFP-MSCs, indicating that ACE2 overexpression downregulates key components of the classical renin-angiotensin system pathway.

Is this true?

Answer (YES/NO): NO